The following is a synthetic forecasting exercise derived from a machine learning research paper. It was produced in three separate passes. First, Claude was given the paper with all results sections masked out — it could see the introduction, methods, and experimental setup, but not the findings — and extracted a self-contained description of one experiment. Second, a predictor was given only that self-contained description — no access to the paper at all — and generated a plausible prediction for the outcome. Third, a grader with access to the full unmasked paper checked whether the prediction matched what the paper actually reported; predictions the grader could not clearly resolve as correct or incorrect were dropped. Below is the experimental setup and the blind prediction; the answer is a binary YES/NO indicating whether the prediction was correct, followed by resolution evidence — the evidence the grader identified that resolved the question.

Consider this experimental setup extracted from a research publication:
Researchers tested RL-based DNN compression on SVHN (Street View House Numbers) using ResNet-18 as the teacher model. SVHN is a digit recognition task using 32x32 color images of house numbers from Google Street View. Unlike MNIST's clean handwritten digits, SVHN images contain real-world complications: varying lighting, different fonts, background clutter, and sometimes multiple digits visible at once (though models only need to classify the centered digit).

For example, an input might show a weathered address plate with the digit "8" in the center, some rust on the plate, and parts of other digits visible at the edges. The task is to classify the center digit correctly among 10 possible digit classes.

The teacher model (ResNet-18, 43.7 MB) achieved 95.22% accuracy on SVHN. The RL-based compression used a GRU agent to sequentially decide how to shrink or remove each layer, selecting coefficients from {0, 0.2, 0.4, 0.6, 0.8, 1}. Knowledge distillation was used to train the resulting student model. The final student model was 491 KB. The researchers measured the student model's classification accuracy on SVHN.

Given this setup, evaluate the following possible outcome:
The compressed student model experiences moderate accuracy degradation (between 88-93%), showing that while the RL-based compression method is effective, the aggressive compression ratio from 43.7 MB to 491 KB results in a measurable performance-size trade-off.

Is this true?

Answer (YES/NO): NO